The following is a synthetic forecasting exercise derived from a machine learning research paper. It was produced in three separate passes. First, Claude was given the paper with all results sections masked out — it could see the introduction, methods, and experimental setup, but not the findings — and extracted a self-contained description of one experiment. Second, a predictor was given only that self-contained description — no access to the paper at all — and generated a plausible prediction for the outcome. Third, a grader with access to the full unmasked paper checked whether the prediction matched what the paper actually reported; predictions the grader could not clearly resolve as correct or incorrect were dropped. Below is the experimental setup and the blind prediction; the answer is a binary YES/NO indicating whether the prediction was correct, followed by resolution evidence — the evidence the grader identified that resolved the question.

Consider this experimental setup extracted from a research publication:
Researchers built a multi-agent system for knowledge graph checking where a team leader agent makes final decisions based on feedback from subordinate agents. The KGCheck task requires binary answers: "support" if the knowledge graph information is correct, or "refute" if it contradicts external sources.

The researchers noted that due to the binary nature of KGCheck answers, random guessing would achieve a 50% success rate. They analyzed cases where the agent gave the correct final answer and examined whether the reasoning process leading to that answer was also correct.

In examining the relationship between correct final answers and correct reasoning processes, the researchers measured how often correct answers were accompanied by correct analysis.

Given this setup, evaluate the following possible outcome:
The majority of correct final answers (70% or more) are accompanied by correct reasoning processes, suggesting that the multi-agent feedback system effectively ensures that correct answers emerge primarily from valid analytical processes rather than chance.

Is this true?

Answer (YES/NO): NO